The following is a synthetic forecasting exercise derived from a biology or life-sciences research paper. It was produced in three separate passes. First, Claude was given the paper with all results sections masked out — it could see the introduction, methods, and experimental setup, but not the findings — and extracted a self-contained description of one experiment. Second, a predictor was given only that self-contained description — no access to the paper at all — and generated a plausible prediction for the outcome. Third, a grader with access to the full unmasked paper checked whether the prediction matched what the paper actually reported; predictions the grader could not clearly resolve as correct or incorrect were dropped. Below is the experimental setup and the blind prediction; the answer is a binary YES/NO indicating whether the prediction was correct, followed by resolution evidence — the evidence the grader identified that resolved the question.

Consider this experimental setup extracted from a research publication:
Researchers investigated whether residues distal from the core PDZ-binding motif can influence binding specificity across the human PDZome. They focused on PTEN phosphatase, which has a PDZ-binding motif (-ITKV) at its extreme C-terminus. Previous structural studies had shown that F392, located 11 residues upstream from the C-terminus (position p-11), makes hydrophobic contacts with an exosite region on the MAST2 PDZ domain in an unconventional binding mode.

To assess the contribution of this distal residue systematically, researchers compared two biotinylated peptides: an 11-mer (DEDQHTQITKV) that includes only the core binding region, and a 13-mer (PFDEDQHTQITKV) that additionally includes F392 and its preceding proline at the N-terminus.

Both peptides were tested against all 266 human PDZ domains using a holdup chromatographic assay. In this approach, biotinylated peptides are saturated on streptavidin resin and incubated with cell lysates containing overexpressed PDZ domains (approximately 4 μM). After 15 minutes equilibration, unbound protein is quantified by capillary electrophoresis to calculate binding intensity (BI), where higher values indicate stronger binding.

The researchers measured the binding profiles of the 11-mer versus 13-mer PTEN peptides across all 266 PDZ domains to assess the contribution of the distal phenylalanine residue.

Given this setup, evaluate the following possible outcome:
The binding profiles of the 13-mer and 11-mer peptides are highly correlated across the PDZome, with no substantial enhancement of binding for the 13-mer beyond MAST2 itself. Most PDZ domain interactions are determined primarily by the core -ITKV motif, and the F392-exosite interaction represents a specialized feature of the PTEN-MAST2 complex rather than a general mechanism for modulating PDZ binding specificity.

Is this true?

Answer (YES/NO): NO